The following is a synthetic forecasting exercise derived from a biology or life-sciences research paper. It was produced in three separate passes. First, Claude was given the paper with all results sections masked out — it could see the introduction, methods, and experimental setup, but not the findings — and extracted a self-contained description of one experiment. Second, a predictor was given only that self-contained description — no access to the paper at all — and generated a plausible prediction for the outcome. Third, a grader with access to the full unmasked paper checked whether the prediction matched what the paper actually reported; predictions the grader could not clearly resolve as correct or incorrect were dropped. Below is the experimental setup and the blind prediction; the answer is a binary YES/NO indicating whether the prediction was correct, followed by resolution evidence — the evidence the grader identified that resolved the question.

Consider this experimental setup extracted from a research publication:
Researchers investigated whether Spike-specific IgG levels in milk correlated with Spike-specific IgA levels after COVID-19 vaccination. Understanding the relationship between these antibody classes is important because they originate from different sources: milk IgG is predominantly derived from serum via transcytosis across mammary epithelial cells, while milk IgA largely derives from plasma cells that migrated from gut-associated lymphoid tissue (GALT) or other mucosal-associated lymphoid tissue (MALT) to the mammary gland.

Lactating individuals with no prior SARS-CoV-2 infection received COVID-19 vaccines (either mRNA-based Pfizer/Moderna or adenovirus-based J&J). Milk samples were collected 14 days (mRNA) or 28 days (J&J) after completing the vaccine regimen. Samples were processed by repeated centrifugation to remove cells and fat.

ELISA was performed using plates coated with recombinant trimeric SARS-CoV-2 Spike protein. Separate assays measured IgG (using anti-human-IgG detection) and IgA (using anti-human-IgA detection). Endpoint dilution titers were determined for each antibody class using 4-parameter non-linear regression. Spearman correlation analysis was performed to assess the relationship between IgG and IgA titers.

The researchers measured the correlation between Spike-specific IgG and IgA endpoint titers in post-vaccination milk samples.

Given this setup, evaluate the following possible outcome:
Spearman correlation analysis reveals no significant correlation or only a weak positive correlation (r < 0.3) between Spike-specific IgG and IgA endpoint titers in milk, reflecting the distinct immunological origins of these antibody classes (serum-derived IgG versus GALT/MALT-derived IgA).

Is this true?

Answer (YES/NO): NO